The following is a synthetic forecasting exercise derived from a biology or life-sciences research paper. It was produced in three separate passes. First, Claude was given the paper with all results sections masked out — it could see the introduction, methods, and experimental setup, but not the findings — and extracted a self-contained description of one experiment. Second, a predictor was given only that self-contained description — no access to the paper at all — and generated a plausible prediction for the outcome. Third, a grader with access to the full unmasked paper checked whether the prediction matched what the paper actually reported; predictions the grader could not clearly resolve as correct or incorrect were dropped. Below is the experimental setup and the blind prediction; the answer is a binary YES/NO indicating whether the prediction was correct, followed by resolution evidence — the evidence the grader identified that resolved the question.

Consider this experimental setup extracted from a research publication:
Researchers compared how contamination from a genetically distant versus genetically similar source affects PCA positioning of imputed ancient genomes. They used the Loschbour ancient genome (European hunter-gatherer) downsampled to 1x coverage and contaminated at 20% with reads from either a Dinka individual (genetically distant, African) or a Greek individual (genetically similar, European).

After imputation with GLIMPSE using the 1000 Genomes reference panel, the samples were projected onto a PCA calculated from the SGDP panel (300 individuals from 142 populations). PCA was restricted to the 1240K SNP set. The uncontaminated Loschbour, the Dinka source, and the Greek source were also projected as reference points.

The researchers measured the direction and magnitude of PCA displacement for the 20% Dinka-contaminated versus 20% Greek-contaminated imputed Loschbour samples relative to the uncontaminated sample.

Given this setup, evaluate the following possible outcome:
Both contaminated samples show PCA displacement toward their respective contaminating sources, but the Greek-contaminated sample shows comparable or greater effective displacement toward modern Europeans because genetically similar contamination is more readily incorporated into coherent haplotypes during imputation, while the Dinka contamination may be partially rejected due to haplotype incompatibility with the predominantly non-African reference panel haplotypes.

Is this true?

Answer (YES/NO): NO